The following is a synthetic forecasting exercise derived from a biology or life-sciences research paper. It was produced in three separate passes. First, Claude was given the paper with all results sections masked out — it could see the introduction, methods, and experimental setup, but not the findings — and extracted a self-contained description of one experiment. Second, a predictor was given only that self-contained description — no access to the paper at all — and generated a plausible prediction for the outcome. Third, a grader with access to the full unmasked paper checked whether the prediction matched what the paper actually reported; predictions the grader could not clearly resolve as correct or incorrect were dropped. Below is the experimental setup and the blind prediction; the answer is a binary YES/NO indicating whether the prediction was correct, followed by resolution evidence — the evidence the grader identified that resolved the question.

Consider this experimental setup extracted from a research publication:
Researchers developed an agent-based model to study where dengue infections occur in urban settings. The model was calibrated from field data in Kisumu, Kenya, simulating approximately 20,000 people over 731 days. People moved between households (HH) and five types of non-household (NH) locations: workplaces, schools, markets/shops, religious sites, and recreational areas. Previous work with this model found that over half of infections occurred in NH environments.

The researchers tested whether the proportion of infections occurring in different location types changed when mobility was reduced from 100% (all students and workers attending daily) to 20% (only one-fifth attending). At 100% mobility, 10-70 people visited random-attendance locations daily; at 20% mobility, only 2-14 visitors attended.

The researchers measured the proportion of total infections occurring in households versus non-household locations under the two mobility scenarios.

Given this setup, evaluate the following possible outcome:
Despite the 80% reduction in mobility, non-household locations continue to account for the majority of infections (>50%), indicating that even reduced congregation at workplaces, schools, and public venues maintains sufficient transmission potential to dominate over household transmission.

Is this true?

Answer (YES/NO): NO